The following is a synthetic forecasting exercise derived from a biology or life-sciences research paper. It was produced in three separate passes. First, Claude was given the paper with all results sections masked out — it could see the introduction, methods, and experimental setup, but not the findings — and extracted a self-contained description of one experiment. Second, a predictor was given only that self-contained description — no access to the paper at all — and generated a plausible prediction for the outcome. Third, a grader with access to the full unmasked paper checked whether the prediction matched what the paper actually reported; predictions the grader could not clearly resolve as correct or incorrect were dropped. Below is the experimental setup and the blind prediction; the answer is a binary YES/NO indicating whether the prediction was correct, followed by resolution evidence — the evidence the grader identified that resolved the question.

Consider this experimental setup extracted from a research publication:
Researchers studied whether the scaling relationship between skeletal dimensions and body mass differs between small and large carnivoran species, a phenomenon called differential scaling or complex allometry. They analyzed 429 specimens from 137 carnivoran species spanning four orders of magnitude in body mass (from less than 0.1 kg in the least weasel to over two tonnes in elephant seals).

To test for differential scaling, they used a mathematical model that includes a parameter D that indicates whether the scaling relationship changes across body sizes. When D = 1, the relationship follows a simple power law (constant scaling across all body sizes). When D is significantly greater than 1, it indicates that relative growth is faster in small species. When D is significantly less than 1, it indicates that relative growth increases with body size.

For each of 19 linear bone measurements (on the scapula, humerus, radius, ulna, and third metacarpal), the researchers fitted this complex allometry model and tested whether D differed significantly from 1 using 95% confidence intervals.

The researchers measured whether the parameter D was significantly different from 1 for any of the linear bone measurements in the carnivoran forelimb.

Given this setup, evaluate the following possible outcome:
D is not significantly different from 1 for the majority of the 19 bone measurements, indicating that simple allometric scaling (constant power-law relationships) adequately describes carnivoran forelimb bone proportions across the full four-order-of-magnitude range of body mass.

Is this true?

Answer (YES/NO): NO